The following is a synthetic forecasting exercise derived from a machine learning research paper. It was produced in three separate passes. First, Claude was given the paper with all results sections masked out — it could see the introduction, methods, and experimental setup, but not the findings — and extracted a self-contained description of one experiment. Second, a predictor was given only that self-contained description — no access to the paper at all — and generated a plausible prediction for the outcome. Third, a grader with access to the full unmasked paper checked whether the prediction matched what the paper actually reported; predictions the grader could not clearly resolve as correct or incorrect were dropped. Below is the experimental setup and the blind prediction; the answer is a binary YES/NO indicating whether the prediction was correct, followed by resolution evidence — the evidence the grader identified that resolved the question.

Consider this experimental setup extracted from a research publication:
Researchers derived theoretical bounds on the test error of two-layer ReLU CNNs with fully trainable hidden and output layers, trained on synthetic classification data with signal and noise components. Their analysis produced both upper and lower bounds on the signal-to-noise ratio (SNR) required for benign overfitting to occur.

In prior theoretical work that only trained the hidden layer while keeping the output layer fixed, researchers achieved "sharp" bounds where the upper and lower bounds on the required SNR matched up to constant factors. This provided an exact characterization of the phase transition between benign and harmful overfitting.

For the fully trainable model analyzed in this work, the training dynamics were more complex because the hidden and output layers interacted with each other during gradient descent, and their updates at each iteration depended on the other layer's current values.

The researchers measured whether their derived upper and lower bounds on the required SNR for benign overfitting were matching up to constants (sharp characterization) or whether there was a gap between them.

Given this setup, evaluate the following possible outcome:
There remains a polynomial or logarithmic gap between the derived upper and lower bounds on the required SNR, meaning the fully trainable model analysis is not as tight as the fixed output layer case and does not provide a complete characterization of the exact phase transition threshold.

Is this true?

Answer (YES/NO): YES